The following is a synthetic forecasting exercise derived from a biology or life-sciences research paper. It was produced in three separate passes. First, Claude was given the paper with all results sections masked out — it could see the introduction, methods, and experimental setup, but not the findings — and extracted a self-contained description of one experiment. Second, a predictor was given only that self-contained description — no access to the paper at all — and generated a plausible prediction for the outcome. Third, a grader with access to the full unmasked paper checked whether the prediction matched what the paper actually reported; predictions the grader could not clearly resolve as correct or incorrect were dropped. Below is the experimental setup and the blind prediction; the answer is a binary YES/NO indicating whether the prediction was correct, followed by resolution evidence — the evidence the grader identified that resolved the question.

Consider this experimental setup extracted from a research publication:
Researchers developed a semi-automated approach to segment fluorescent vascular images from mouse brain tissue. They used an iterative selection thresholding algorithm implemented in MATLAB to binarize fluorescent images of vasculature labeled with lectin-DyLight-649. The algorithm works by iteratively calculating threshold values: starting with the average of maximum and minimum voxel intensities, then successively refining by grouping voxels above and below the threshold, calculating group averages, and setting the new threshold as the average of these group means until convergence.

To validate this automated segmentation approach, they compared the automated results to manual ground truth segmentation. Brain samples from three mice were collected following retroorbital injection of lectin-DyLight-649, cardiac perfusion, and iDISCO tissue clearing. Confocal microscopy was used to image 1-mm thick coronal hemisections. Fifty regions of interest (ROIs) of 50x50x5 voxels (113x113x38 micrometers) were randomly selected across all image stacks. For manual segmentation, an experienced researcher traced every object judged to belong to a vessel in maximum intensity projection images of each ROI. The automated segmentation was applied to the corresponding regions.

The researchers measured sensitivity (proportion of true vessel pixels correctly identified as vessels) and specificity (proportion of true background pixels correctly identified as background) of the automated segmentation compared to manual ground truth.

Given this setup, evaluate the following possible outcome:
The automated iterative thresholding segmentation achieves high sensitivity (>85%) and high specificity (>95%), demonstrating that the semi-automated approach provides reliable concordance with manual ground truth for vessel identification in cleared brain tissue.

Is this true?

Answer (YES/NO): NO